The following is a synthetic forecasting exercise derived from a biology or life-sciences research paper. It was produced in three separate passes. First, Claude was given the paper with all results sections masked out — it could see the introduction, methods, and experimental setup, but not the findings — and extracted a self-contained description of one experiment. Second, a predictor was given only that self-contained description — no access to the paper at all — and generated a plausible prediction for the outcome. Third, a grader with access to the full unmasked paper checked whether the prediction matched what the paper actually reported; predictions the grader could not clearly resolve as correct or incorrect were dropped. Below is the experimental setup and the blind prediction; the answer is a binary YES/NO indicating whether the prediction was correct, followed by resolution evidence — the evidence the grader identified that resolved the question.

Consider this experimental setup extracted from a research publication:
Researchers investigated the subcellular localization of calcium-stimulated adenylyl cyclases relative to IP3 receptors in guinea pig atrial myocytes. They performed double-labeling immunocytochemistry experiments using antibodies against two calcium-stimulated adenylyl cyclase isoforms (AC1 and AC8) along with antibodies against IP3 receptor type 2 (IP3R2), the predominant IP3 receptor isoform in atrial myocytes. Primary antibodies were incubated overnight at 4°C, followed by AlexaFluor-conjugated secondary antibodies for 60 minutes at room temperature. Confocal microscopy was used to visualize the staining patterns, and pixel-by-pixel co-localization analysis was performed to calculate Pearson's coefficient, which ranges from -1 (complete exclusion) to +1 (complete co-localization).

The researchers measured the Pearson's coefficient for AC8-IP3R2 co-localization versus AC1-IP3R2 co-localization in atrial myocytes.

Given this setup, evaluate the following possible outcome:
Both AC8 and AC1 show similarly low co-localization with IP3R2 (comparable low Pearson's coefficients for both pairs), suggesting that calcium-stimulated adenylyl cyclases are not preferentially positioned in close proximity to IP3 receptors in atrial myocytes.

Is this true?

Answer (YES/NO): NO